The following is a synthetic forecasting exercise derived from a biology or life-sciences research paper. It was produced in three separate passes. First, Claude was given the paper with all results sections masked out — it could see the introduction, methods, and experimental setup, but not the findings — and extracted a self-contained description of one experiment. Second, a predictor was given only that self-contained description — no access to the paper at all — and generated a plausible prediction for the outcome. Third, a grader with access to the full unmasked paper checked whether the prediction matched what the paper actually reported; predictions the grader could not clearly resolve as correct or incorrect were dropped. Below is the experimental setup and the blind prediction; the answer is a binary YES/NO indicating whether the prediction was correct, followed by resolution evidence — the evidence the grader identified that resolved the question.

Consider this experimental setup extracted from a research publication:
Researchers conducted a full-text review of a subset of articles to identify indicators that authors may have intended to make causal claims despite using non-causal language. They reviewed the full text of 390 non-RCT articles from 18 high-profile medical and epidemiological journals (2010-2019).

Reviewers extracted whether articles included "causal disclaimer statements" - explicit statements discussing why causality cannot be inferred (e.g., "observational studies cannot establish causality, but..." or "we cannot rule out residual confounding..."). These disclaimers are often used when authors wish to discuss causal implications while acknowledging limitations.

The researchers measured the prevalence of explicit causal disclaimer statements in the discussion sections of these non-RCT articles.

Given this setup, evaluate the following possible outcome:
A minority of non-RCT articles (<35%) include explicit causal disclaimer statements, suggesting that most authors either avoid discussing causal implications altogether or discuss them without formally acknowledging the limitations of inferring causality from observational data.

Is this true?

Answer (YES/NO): YES